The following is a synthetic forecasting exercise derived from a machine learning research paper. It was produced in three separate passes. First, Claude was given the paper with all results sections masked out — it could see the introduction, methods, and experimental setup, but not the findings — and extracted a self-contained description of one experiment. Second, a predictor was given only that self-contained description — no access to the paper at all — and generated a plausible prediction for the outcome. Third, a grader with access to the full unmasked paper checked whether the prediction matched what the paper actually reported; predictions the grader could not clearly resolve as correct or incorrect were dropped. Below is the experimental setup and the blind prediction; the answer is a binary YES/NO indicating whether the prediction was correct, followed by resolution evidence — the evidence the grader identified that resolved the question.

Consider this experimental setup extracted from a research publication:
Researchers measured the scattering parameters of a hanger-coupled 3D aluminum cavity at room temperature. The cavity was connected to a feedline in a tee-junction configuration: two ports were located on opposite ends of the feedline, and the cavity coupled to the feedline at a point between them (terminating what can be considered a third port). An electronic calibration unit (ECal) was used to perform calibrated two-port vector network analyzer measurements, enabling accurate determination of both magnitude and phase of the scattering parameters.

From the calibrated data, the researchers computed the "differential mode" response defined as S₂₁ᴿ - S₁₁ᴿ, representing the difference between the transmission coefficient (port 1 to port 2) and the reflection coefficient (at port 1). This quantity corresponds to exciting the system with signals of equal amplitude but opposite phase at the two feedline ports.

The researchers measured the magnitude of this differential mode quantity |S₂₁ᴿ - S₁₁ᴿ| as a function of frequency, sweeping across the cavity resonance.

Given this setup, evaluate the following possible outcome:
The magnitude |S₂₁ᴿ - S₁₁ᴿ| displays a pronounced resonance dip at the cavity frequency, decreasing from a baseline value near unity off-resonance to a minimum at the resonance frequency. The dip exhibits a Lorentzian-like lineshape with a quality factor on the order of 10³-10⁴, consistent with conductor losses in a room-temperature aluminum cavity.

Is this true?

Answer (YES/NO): NO